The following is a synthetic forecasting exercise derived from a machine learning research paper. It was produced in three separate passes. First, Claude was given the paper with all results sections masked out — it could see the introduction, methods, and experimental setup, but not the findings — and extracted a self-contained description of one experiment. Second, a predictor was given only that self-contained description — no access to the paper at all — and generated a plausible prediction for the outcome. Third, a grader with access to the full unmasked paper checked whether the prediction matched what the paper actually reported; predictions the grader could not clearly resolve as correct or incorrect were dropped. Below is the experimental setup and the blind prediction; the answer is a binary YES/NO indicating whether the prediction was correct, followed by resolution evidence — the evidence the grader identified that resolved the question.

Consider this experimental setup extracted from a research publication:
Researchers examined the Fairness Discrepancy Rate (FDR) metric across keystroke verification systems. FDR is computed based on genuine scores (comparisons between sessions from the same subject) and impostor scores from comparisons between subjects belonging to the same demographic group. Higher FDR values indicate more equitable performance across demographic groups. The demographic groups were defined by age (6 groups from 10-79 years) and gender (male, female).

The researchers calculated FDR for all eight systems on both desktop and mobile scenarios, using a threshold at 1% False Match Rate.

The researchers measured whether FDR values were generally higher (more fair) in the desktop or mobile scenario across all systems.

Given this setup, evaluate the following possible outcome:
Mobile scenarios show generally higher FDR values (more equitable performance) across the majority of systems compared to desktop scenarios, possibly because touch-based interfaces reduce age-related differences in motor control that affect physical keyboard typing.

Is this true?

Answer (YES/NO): NO